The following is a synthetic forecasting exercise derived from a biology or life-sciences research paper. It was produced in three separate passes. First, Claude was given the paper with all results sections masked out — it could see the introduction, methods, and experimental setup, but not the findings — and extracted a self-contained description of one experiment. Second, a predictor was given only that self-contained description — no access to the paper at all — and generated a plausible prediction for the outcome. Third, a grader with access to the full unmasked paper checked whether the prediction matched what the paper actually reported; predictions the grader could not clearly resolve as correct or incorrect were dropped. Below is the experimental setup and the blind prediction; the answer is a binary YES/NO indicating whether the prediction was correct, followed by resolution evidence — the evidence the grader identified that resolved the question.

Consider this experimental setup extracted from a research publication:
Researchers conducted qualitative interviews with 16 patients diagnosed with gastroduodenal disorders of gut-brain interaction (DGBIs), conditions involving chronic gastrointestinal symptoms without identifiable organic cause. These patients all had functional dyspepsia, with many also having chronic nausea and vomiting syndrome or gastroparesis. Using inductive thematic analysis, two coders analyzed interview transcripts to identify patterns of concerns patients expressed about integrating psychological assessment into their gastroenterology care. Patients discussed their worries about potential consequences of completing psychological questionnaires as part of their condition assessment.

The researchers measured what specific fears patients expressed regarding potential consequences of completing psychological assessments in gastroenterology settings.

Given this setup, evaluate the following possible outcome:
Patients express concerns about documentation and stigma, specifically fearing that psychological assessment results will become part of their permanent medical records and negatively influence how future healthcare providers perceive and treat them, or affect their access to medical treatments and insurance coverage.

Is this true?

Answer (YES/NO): NO